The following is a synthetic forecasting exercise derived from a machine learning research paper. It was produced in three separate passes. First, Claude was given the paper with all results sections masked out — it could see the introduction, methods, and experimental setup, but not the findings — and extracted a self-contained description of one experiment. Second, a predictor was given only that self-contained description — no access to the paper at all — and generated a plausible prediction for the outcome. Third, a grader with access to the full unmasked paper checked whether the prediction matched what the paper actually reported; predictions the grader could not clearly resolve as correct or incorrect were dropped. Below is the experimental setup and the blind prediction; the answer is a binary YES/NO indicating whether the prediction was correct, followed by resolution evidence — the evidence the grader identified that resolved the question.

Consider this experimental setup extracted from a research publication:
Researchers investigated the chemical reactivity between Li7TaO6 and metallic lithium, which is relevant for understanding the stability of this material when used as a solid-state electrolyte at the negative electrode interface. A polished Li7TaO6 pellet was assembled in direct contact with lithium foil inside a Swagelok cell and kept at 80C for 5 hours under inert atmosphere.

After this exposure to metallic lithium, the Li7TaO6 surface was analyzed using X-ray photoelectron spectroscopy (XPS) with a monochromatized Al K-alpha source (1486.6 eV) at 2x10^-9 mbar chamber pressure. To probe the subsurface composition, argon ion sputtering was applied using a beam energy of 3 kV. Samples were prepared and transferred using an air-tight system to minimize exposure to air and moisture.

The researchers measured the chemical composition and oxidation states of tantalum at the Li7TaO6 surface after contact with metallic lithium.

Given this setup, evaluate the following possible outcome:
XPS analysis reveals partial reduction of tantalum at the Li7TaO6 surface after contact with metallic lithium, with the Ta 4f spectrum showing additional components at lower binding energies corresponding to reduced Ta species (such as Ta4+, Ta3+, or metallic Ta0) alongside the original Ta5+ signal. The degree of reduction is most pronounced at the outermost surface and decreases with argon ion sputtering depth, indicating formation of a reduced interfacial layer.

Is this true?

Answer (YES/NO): NO